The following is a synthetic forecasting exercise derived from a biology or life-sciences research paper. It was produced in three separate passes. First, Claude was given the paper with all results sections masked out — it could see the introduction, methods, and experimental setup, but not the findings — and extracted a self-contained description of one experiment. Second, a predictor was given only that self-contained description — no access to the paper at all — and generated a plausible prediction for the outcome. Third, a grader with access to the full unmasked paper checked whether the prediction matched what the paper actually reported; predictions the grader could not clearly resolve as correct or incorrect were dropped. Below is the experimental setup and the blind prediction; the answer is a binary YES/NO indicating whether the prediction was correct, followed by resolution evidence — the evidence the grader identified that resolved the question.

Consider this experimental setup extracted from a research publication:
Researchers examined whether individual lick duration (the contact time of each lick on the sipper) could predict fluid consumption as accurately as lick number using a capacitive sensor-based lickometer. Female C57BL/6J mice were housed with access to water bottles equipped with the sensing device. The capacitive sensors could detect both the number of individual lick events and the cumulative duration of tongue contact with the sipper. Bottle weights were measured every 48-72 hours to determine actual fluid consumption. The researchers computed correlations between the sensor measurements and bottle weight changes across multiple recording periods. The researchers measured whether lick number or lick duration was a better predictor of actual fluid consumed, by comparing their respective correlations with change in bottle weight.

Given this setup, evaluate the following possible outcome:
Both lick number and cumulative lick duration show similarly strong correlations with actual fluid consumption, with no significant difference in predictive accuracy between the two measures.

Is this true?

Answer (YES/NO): NO